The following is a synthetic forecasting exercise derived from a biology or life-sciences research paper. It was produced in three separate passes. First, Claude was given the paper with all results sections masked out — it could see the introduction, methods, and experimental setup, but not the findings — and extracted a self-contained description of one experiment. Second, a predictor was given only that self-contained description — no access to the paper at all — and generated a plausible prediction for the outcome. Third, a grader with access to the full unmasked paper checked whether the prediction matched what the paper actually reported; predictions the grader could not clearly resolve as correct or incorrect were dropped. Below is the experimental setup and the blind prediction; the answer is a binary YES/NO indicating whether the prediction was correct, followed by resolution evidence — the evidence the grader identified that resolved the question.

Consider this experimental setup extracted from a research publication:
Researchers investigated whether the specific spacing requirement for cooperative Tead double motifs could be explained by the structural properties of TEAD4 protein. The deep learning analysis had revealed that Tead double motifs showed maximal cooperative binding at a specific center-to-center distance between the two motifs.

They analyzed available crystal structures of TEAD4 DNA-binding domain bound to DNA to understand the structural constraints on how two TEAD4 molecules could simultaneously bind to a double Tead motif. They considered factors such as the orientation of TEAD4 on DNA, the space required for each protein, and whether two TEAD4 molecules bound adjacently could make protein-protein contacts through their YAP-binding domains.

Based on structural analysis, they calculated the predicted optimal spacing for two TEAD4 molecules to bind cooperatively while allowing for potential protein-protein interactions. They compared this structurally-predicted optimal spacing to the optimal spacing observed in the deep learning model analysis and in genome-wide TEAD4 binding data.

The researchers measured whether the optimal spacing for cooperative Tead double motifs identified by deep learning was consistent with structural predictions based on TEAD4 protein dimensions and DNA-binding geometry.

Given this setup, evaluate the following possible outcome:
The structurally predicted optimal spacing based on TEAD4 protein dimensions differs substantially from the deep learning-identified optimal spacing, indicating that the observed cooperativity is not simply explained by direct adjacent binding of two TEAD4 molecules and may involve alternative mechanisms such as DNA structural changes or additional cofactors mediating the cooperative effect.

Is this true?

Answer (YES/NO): NO